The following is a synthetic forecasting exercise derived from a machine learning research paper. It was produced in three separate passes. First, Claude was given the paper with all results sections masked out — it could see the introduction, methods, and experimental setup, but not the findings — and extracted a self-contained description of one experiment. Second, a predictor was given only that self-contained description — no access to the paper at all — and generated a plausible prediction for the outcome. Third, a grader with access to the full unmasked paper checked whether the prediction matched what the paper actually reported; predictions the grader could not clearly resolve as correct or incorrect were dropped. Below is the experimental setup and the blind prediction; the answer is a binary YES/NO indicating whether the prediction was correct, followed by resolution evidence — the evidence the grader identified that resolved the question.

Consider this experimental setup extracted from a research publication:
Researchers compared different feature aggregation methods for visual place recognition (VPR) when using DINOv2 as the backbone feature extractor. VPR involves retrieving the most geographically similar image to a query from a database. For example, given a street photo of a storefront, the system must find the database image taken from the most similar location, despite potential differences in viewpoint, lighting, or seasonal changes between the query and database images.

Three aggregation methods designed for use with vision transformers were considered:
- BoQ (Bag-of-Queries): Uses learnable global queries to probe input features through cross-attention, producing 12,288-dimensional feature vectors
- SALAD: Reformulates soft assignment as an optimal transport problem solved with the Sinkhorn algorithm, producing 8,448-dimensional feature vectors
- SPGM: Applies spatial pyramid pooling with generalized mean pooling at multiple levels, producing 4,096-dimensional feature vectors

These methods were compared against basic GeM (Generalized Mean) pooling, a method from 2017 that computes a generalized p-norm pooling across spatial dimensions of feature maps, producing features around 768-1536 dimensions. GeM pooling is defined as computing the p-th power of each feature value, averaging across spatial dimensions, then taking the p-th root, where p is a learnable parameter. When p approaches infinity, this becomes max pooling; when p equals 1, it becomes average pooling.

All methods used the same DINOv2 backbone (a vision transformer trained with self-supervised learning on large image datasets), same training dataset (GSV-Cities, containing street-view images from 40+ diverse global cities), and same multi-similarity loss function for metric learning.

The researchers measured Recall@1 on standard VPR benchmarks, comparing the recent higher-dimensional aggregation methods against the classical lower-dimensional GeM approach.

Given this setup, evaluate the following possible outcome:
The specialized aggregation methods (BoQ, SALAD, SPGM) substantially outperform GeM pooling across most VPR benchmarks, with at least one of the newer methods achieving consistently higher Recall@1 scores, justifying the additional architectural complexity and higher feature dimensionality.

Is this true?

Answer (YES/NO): NO